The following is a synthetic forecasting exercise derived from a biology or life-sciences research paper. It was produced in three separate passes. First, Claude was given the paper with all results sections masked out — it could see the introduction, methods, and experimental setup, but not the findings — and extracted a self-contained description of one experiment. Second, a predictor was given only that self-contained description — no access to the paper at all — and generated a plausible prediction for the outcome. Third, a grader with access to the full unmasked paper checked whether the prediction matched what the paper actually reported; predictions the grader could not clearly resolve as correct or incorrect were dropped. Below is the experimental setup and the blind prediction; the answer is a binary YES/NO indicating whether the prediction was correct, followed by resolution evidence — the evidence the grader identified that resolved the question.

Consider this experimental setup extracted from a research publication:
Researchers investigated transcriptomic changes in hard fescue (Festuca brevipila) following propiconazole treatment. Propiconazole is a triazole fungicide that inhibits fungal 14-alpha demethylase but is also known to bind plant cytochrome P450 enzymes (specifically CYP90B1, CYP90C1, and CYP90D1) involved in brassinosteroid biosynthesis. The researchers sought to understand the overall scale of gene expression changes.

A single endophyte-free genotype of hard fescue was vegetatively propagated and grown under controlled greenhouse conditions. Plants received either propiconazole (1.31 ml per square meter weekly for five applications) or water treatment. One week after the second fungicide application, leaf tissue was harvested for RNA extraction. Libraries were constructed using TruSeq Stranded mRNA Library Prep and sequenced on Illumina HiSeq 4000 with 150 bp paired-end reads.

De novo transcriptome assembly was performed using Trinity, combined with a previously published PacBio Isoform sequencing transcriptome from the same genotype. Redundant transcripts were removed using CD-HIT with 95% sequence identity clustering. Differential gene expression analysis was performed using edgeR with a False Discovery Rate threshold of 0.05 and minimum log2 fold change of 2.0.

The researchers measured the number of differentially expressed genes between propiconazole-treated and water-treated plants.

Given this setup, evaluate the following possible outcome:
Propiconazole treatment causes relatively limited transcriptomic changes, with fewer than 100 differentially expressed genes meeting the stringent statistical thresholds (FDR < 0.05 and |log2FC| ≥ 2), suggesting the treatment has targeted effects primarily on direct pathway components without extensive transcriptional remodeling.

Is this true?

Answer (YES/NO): NO